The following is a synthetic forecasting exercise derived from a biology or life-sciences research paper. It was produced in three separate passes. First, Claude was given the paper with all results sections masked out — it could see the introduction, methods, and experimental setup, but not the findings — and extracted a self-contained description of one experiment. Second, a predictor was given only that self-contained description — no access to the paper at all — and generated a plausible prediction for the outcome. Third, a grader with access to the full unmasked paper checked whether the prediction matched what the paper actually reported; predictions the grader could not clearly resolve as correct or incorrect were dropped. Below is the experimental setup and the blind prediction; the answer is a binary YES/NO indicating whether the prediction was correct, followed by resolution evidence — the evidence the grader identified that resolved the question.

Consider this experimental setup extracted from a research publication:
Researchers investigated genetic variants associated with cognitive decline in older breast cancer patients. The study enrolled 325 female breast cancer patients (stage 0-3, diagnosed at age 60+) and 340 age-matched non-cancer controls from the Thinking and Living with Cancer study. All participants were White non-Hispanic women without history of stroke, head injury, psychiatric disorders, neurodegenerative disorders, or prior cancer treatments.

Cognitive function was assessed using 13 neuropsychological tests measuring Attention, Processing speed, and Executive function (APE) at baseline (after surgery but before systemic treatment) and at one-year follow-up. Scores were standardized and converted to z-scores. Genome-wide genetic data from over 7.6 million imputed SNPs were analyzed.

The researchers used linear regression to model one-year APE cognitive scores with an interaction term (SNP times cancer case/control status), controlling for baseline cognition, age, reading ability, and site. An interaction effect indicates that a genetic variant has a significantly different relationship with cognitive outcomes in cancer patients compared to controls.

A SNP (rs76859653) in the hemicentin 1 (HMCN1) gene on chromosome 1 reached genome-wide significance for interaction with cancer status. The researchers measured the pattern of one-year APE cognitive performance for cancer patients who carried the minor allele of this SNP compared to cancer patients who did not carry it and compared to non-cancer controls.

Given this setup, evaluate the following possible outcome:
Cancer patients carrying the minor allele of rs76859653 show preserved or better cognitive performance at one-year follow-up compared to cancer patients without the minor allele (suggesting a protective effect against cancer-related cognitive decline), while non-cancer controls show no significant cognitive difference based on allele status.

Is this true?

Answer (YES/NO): NO